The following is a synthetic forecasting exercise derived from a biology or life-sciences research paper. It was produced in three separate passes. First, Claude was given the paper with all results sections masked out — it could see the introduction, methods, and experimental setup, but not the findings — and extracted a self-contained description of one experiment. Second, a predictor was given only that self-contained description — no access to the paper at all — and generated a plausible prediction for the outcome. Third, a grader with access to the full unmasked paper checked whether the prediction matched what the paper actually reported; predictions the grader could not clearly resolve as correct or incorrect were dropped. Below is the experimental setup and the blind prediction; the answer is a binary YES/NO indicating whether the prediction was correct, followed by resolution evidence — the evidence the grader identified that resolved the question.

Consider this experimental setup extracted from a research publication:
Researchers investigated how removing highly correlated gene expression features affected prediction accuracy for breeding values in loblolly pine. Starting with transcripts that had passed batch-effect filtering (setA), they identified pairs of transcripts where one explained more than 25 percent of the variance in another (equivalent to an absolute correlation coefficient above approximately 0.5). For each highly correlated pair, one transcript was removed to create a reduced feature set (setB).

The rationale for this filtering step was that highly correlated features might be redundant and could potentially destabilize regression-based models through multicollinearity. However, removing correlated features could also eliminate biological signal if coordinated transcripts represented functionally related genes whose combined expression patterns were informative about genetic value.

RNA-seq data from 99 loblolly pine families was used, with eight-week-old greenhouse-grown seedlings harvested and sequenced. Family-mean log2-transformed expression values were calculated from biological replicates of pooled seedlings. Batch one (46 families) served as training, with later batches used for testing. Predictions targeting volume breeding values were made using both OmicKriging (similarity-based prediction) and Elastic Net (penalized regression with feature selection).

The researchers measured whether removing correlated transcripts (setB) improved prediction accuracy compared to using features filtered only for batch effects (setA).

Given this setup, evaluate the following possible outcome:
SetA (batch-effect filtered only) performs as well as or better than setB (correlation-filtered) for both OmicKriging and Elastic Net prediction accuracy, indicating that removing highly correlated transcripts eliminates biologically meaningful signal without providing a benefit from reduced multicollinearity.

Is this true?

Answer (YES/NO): NO